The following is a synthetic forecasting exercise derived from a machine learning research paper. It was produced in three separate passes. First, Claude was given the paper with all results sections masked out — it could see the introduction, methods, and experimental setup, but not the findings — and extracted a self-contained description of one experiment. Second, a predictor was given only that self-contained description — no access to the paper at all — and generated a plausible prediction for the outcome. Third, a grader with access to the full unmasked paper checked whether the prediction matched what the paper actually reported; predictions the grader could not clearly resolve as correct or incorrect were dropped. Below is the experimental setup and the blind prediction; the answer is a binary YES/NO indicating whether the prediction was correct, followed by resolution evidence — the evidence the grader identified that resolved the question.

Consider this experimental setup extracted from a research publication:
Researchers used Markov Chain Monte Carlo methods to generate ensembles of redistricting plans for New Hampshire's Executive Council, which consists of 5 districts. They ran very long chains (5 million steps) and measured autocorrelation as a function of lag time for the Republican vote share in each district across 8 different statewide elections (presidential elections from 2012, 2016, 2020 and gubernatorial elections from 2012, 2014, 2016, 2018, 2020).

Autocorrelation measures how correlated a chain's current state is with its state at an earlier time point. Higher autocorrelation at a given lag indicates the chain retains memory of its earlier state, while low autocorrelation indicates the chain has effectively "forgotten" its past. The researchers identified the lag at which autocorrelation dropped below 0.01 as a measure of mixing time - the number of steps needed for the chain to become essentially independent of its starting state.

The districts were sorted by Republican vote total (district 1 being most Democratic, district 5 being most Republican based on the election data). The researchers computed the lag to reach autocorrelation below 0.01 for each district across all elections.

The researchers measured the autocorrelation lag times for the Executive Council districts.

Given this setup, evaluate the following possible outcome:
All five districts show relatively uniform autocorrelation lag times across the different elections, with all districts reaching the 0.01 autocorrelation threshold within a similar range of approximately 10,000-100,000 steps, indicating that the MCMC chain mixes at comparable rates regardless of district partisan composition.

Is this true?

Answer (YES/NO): NO